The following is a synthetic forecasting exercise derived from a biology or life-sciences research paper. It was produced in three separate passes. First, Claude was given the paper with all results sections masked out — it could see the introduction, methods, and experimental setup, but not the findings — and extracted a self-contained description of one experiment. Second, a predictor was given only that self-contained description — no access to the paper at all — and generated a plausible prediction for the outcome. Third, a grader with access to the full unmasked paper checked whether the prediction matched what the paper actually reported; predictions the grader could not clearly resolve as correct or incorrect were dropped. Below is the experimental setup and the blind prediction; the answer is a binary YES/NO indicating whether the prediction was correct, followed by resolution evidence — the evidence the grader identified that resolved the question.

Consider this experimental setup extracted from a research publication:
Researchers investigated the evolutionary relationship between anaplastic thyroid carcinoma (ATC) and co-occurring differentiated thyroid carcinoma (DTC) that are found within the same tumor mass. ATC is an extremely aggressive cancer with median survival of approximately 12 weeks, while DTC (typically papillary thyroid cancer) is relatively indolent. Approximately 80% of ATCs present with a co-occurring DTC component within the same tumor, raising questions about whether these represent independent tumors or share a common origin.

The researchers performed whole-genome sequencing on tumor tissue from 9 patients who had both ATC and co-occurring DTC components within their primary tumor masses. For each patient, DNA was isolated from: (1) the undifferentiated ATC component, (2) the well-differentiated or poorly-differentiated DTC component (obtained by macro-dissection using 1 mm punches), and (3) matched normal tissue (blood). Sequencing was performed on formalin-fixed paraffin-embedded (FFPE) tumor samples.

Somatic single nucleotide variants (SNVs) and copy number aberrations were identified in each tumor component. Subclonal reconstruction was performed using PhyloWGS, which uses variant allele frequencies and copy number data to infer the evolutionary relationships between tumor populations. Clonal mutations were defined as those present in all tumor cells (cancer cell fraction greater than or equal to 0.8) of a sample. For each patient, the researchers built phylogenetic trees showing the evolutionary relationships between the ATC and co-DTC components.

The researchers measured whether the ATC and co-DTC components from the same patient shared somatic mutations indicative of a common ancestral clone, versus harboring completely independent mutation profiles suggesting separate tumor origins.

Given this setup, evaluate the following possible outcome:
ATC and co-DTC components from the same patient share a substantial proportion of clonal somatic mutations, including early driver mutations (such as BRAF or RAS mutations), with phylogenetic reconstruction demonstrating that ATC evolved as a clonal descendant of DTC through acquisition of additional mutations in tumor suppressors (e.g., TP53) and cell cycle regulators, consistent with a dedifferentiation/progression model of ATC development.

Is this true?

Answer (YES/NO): NO